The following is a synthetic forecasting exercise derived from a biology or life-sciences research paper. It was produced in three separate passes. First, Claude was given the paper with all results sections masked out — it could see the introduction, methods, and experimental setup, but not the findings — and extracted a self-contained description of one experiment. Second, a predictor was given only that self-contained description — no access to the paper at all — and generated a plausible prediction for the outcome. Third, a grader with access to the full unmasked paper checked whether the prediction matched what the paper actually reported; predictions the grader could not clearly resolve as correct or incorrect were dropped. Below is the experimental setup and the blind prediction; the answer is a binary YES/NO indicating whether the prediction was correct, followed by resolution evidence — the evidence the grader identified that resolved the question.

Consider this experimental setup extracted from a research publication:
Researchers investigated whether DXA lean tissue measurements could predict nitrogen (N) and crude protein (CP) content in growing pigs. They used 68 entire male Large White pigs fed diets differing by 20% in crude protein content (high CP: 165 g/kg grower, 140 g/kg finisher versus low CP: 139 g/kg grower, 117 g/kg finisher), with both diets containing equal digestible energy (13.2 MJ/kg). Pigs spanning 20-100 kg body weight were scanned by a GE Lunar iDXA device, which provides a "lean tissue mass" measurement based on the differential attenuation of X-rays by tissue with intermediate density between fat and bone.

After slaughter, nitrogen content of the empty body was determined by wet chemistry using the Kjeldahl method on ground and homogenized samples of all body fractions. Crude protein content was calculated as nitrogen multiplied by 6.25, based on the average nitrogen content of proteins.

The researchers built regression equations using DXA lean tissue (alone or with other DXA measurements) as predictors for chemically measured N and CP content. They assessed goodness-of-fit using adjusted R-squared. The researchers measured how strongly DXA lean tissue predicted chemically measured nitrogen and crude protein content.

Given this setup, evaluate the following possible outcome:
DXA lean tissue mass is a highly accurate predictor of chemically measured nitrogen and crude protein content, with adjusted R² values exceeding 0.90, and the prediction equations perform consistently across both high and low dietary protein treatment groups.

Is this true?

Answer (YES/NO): YES